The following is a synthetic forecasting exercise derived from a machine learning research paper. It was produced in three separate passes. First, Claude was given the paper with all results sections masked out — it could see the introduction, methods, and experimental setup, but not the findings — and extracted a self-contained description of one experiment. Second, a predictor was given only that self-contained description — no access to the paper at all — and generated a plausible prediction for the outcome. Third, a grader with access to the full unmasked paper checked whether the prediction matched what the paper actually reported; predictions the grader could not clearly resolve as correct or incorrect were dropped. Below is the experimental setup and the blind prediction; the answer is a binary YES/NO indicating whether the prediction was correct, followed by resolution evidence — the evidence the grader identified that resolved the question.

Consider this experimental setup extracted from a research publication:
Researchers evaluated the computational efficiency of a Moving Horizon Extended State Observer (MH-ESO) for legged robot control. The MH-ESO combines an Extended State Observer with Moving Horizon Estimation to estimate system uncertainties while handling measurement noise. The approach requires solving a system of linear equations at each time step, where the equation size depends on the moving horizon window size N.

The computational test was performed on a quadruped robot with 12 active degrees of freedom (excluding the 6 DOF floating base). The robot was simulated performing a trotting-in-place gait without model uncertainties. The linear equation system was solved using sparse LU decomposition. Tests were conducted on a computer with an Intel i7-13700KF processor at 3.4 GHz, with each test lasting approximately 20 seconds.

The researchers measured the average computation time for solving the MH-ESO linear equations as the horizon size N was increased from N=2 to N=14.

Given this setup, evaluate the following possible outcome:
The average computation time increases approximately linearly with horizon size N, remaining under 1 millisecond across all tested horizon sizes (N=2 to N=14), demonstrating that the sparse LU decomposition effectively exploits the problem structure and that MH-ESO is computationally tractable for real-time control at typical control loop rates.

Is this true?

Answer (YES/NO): NO